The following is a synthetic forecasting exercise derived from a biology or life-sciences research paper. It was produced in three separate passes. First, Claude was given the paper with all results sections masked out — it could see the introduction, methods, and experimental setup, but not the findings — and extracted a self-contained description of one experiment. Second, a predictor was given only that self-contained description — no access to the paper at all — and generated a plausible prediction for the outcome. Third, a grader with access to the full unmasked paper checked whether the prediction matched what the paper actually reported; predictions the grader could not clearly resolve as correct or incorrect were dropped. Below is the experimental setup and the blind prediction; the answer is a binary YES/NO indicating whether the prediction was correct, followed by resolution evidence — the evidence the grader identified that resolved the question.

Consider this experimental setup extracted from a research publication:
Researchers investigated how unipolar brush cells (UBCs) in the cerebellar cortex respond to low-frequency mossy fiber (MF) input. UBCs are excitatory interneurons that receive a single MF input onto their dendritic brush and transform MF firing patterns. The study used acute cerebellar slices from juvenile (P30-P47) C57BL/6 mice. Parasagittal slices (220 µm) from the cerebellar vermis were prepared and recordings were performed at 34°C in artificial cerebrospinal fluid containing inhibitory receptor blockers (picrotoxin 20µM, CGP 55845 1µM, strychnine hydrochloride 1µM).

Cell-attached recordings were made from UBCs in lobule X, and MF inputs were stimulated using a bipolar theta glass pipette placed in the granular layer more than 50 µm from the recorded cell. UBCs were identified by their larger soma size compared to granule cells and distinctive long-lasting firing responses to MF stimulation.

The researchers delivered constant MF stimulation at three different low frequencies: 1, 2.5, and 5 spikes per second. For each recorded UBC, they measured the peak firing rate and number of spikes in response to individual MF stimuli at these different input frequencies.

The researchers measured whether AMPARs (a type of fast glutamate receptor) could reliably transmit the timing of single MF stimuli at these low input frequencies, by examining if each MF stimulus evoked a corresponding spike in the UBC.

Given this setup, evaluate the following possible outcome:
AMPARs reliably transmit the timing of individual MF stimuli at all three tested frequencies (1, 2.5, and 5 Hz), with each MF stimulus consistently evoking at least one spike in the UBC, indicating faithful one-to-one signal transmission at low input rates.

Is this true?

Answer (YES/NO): NO